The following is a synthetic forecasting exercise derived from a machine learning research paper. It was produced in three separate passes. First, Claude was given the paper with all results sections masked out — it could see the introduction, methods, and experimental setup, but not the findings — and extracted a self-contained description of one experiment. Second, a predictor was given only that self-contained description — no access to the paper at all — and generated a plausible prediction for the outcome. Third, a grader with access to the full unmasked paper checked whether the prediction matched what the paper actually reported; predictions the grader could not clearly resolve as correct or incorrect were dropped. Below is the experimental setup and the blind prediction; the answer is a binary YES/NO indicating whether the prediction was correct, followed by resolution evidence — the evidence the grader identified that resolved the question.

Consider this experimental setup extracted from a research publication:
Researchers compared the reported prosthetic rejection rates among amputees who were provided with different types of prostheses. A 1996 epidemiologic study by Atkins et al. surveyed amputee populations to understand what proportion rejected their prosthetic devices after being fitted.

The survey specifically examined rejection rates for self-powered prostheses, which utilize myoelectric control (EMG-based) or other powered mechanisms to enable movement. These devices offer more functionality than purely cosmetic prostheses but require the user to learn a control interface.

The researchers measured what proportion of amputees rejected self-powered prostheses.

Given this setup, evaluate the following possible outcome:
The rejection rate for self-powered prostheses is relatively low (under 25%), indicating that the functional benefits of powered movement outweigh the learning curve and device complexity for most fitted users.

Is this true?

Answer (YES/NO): NO